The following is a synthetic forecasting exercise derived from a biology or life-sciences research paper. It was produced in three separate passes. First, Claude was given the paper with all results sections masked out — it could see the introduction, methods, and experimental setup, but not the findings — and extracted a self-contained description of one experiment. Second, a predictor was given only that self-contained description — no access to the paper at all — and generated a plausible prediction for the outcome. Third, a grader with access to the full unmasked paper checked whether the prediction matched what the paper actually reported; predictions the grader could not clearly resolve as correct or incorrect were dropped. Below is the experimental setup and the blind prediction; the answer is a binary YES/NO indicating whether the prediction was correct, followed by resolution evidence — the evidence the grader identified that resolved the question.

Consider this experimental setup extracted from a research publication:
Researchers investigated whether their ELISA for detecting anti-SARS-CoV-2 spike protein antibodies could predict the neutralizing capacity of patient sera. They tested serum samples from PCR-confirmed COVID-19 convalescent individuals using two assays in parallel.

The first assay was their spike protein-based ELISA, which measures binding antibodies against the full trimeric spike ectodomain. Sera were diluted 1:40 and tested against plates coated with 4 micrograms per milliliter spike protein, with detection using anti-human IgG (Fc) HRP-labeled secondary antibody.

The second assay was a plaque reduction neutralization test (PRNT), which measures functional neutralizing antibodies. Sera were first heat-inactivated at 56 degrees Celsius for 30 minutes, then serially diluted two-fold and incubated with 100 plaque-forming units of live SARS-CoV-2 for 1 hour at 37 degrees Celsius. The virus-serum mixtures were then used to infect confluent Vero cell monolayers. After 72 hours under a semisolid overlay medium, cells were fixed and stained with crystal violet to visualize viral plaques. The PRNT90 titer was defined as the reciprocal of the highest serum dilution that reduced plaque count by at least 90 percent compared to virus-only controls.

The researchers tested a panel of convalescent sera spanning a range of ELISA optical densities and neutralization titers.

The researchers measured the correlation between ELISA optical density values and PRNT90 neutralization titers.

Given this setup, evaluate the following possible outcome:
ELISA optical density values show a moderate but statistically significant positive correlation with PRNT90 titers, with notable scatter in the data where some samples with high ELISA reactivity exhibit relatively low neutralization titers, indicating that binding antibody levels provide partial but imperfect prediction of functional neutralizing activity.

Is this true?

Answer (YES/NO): NO